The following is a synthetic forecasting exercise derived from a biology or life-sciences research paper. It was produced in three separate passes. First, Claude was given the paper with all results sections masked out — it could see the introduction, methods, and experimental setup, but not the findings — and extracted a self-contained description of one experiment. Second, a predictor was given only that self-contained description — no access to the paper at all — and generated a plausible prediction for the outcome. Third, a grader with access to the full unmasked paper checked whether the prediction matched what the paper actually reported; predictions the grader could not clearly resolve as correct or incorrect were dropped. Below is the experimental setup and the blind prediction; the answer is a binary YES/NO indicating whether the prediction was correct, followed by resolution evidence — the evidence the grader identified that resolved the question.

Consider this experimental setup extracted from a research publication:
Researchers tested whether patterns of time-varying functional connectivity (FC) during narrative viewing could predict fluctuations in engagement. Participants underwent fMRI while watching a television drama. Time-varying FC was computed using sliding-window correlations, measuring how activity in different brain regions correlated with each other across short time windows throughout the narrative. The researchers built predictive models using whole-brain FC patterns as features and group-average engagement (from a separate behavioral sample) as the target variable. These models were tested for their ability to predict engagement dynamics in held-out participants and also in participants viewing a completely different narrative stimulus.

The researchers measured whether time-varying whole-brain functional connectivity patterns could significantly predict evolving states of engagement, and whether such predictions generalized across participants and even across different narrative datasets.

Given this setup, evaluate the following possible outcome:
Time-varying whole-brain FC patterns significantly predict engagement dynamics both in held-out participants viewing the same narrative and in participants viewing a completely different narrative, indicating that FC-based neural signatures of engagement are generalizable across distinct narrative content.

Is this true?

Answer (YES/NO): YES